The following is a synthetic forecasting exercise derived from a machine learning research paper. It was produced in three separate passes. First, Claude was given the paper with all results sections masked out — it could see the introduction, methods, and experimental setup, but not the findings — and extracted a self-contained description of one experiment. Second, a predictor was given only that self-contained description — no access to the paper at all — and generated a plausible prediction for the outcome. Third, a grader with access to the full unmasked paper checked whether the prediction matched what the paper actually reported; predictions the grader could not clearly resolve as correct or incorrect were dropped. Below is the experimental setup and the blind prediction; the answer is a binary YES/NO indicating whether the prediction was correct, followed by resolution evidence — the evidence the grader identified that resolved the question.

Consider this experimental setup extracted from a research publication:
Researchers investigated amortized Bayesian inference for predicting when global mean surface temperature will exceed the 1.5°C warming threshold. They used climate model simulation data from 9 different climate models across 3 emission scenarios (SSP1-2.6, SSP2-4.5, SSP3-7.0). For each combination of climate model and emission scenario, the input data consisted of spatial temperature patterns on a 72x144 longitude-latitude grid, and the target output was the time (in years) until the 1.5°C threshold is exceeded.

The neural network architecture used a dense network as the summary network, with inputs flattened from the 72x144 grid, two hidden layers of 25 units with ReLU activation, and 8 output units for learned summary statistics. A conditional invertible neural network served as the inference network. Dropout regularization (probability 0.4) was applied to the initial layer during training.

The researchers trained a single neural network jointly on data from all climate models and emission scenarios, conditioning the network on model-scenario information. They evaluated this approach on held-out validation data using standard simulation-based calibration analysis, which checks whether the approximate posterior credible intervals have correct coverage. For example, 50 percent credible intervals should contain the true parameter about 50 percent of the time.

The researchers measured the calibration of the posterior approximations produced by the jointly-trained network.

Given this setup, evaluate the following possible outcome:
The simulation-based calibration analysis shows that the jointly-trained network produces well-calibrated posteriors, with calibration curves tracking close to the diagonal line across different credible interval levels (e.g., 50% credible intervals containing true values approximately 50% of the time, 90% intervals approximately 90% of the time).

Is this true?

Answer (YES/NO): NO